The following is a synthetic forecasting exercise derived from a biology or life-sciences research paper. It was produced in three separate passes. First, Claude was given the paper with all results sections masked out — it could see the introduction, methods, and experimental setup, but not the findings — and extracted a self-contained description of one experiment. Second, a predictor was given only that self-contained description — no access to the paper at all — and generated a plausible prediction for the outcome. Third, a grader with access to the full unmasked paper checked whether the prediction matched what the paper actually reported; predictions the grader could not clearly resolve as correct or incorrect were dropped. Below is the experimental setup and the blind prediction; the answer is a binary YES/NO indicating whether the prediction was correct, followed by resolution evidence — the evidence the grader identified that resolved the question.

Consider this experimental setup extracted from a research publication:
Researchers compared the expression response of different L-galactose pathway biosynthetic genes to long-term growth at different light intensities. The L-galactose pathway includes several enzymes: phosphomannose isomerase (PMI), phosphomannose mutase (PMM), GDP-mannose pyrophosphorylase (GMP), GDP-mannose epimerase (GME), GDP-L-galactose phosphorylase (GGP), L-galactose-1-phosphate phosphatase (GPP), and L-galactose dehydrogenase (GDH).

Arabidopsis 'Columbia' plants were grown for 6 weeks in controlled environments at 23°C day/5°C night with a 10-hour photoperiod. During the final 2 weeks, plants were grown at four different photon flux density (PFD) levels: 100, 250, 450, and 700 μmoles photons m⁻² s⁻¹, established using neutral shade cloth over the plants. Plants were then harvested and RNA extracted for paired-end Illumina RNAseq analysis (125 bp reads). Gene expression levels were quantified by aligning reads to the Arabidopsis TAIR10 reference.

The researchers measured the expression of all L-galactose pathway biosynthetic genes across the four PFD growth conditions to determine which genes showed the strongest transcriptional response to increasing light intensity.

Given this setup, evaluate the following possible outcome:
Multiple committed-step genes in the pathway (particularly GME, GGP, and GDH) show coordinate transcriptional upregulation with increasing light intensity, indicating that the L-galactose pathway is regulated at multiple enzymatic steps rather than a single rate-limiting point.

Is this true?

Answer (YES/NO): NO